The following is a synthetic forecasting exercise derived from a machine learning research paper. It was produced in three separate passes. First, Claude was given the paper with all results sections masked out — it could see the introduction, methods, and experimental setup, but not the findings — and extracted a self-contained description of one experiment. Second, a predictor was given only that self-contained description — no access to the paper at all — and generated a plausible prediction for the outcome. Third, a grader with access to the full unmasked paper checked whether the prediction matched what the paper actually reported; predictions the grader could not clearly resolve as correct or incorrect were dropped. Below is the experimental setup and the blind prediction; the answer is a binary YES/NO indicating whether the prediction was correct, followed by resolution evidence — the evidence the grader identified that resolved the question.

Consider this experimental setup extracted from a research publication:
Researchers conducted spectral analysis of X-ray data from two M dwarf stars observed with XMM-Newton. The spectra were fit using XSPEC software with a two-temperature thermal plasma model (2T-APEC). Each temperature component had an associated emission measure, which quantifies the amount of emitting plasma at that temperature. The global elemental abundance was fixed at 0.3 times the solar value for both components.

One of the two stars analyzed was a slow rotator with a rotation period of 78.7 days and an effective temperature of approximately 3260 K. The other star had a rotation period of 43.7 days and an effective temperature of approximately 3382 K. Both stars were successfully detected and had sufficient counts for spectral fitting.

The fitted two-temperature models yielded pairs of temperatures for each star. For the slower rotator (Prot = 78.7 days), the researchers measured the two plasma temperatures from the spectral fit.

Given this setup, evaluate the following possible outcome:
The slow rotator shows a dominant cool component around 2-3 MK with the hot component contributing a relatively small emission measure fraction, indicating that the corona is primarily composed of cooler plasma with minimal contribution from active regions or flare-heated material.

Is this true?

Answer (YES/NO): NO